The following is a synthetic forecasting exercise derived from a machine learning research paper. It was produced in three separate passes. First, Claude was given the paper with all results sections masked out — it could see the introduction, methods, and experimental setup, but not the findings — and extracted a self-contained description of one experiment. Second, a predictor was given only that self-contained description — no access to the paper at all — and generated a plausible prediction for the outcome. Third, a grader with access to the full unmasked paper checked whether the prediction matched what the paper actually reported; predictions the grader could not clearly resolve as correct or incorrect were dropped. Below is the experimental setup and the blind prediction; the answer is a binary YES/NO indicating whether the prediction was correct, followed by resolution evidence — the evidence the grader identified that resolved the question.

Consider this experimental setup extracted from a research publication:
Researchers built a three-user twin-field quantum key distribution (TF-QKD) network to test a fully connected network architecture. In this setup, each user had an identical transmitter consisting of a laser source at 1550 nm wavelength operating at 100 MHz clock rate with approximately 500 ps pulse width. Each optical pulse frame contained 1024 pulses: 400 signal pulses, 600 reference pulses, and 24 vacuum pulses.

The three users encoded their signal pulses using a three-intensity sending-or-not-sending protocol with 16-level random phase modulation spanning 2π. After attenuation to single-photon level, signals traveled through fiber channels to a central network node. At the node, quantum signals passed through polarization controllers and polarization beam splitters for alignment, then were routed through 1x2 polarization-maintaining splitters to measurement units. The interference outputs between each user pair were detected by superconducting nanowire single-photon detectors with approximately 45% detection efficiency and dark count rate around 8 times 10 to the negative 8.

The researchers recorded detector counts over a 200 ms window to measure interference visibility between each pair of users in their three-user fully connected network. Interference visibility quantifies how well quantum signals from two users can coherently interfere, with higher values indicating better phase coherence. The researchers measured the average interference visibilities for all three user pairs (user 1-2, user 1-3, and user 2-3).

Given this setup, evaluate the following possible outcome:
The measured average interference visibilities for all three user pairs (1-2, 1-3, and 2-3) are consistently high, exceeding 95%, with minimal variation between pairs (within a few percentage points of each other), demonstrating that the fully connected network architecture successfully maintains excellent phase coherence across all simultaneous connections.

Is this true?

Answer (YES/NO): NO